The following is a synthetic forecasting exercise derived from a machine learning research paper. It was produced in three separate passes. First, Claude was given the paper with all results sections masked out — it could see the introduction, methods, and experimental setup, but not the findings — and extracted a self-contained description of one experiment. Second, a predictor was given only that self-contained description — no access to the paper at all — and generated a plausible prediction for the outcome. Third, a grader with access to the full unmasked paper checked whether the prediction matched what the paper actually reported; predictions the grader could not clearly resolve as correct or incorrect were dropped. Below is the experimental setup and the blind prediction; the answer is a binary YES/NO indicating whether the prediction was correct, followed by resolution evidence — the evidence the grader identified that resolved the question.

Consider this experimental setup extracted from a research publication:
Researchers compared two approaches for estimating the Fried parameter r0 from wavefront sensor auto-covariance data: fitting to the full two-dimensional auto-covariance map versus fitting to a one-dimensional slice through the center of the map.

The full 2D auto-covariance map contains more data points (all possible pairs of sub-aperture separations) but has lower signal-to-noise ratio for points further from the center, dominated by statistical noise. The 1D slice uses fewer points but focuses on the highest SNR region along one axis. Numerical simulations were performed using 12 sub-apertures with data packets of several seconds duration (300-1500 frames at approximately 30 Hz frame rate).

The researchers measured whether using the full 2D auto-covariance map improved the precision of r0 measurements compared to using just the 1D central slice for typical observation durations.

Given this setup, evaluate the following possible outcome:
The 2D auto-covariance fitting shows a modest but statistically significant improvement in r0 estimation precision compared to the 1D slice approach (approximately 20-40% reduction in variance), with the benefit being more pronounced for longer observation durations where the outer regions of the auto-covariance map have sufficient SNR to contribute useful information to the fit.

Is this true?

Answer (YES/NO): NO